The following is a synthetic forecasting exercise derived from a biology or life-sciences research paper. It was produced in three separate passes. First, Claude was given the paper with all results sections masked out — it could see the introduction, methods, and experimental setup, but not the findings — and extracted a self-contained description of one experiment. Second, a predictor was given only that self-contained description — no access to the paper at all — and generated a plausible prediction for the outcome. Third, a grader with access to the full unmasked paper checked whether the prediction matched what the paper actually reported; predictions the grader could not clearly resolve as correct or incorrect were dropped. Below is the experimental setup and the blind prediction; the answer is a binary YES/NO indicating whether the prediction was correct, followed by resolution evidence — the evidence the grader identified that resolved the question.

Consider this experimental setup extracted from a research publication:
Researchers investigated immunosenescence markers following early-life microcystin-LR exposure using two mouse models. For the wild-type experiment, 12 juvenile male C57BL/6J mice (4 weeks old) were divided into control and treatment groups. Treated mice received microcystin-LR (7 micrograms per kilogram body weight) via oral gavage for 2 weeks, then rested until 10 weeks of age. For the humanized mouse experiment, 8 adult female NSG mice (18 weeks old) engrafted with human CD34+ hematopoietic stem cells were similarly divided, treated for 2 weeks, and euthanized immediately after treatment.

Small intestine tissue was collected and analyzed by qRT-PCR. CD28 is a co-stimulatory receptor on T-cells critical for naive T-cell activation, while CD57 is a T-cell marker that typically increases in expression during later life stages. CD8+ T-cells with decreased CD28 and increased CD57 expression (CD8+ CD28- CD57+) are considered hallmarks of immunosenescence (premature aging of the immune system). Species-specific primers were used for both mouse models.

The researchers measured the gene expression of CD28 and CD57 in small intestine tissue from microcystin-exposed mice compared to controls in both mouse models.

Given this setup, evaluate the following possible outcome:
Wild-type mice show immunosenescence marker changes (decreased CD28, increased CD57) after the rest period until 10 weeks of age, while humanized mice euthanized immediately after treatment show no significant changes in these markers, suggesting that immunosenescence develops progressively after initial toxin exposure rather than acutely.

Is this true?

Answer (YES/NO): NO